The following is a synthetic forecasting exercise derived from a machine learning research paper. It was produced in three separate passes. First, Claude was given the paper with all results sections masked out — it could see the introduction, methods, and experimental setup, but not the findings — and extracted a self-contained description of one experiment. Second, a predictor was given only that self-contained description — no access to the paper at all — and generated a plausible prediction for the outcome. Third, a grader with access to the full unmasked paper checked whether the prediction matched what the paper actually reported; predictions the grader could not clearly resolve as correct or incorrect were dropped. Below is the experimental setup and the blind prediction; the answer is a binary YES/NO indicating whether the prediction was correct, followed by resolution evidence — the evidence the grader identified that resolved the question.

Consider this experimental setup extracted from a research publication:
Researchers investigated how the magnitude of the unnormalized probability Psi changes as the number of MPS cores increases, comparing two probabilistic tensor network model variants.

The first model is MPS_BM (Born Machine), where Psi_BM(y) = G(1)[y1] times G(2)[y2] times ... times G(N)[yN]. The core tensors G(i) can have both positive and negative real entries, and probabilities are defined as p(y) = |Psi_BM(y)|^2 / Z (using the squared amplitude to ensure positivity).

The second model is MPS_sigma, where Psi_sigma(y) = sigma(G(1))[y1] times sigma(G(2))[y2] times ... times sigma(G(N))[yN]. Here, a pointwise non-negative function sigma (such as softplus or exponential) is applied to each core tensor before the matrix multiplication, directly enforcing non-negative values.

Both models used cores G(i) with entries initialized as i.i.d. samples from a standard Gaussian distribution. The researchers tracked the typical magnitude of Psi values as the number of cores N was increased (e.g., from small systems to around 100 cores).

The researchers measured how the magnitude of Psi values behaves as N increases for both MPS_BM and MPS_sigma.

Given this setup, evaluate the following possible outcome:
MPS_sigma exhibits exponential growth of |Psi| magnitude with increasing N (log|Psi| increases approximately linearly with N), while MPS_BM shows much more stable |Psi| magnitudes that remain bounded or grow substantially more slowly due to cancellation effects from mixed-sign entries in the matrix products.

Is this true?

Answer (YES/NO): YES